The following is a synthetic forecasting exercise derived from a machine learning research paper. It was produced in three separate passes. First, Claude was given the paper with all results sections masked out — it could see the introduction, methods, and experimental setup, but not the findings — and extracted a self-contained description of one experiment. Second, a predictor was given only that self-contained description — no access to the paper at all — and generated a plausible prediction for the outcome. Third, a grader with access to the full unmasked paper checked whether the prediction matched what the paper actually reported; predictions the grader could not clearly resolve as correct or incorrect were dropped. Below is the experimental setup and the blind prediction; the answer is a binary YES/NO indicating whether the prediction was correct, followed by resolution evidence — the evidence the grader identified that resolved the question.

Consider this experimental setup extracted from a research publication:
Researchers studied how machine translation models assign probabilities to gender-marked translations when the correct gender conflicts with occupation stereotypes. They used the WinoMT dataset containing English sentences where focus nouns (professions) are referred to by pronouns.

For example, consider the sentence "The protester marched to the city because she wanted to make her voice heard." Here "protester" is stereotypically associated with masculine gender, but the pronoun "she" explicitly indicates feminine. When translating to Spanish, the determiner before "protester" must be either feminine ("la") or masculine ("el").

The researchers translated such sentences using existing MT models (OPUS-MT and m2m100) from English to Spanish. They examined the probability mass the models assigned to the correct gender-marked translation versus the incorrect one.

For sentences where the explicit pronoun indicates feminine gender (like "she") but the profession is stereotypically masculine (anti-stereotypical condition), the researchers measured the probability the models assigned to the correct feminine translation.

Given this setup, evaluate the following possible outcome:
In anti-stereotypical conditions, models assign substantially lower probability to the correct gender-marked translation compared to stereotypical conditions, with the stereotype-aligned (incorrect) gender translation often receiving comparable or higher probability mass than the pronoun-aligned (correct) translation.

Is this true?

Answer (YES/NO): YES